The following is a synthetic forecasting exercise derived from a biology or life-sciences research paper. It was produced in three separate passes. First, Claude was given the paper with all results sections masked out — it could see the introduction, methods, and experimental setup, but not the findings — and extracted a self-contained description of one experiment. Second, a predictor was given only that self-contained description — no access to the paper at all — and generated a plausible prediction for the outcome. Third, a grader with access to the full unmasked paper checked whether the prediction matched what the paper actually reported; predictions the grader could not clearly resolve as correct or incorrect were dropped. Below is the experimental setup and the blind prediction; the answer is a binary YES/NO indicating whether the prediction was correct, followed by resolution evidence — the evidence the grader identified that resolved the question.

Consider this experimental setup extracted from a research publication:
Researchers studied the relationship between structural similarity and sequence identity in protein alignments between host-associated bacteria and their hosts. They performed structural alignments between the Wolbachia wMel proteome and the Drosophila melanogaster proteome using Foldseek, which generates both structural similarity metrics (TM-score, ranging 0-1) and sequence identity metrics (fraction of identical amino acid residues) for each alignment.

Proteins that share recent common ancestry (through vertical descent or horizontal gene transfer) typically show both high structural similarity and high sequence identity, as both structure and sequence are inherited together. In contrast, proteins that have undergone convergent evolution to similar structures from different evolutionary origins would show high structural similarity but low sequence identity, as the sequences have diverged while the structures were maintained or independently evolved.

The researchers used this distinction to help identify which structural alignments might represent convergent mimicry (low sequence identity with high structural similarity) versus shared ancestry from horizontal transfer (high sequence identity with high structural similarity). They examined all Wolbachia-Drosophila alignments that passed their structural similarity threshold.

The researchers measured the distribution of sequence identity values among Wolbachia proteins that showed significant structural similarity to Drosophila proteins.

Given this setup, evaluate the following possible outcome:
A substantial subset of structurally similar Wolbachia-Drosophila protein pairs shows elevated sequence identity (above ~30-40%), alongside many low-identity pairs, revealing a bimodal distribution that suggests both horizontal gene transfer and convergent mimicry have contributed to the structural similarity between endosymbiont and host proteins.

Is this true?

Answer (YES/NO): NO